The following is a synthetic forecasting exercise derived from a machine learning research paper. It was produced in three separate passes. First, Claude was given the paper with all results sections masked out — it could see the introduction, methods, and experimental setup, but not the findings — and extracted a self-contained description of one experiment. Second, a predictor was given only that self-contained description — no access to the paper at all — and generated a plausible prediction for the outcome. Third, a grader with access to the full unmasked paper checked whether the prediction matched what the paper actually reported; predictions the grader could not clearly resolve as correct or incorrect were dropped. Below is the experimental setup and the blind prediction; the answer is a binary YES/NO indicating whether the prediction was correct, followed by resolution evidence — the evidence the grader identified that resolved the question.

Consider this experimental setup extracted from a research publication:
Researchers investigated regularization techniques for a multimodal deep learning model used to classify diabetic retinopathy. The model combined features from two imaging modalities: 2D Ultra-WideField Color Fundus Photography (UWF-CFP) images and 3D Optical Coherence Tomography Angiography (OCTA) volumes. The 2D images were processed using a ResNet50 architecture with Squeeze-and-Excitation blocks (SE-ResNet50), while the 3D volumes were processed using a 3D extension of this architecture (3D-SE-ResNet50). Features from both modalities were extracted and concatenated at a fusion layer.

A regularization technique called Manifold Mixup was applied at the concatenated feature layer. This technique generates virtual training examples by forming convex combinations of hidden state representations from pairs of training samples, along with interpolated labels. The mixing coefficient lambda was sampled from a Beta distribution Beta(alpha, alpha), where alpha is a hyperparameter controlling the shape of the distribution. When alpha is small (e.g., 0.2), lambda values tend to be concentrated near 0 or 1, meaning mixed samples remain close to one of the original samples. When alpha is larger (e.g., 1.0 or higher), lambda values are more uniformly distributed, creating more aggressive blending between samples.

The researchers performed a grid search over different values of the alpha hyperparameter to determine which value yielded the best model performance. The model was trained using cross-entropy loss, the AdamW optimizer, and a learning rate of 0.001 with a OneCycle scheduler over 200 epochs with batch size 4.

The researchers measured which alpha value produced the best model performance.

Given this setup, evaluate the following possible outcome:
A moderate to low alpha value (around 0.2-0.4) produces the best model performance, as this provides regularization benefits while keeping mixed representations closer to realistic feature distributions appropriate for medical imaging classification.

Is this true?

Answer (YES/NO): YES